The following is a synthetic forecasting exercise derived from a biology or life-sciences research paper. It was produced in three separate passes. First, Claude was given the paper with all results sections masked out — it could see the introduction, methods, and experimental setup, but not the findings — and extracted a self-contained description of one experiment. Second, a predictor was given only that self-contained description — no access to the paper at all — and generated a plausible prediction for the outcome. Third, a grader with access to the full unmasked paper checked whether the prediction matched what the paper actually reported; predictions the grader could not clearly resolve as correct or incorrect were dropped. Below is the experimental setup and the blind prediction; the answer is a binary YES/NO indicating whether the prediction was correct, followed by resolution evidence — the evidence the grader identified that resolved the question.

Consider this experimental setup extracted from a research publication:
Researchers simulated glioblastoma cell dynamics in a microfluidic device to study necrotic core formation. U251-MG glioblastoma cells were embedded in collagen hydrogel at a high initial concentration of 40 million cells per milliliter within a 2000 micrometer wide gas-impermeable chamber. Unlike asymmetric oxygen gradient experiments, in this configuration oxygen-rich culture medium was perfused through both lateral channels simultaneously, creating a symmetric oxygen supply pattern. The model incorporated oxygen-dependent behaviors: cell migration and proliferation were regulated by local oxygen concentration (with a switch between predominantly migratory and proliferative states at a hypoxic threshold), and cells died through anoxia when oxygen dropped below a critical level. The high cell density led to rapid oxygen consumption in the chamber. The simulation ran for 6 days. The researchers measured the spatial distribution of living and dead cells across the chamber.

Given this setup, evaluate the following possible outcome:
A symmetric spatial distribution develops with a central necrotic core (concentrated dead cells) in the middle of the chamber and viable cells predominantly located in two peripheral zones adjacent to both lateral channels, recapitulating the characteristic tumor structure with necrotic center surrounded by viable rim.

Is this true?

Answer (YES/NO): YES